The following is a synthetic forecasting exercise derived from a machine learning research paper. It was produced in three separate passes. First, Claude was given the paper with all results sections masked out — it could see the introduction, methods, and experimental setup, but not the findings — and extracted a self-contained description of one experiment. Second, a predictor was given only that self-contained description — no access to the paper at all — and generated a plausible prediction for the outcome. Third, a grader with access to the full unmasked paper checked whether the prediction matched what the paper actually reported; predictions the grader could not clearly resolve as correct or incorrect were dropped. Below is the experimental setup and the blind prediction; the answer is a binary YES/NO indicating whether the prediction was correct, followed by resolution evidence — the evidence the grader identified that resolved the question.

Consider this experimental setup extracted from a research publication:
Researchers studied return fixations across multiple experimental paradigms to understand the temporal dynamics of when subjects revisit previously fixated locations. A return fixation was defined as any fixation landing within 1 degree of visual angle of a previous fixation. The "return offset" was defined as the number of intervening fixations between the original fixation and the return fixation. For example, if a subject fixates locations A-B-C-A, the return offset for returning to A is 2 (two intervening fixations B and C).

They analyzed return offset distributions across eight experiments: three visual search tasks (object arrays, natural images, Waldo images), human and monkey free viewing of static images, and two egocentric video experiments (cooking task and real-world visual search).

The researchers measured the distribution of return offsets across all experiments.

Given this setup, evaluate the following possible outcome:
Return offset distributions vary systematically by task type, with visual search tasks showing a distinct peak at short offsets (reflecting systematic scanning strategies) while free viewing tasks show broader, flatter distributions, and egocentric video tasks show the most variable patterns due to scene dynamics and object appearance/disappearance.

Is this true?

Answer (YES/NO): NO